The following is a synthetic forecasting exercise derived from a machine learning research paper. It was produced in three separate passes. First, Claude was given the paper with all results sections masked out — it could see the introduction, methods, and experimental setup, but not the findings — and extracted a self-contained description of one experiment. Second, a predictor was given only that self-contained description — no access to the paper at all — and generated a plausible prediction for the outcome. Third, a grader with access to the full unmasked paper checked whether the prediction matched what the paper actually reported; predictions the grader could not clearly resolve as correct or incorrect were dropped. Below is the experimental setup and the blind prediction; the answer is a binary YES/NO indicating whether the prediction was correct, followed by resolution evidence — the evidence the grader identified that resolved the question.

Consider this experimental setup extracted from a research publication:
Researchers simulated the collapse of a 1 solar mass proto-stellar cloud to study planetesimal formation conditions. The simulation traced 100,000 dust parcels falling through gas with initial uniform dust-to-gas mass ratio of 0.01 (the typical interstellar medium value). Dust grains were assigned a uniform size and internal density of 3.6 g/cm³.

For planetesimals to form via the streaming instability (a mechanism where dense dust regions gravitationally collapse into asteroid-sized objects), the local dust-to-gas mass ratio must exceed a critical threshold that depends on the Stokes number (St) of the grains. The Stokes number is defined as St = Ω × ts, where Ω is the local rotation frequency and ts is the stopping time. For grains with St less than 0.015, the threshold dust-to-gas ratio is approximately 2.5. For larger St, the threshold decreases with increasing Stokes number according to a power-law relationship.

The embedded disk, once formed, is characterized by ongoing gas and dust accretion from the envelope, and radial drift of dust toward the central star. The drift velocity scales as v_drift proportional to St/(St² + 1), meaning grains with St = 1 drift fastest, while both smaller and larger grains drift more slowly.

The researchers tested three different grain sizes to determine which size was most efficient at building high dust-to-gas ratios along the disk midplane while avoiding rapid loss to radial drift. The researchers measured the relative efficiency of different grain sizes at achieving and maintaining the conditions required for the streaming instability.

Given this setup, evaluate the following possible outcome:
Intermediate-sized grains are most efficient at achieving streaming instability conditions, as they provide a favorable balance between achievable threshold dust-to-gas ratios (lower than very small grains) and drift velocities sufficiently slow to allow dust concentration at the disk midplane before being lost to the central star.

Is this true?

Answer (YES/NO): YES